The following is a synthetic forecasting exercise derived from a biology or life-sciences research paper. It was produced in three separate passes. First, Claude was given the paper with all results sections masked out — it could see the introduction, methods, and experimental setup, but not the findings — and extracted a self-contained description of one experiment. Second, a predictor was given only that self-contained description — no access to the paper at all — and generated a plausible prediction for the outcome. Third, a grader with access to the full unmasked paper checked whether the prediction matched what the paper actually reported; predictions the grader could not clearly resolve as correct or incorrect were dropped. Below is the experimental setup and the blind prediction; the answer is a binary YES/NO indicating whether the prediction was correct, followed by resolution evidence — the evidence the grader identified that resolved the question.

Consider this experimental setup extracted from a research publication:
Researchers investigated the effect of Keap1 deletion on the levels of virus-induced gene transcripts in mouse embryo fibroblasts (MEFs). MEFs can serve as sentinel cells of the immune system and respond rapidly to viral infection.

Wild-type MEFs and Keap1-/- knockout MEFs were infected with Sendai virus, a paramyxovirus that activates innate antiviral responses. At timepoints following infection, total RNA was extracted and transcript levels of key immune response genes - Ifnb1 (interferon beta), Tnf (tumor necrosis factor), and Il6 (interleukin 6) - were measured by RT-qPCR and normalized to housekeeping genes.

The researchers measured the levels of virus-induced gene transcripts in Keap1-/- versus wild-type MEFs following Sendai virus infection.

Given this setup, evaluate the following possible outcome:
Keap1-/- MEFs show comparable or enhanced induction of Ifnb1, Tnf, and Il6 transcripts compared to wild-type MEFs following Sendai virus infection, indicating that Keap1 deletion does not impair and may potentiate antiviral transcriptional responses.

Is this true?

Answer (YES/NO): YES